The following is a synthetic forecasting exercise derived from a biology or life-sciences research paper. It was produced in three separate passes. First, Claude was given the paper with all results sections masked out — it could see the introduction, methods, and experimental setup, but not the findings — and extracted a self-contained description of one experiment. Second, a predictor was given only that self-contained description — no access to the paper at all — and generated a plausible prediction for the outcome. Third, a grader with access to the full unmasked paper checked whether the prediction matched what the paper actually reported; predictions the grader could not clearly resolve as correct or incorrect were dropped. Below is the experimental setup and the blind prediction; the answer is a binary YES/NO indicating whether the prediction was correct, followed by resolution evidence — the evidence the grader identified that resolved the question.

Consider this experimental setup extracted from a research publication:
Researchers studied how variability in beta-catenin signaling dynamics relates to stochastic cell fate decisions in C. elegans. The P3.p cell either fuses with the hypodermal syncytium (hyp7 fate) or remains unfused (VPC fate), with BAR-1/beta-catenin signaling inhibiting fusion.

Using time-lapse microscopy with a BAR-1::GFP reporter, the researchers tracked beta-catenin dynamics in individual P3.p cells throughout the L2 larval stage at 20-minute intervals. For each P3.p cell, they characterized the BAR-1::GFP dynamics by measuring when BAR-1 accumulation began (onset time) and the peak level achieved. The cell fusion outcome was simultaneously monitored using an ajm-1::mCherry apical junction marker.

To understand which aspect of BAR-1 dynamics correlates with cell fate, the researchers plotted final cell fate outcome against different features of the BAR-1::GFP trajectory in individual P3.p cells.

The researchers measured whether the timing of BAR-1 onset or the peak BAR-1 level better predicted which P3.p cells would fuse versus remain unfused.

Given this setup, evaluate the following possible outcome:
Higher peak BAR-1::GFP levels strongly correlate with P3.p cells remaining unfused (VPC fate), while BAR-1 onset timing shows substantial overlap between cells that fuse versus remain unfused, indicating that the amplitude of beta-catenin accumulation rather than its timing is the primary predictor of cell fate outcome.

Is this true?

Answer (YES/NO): NO